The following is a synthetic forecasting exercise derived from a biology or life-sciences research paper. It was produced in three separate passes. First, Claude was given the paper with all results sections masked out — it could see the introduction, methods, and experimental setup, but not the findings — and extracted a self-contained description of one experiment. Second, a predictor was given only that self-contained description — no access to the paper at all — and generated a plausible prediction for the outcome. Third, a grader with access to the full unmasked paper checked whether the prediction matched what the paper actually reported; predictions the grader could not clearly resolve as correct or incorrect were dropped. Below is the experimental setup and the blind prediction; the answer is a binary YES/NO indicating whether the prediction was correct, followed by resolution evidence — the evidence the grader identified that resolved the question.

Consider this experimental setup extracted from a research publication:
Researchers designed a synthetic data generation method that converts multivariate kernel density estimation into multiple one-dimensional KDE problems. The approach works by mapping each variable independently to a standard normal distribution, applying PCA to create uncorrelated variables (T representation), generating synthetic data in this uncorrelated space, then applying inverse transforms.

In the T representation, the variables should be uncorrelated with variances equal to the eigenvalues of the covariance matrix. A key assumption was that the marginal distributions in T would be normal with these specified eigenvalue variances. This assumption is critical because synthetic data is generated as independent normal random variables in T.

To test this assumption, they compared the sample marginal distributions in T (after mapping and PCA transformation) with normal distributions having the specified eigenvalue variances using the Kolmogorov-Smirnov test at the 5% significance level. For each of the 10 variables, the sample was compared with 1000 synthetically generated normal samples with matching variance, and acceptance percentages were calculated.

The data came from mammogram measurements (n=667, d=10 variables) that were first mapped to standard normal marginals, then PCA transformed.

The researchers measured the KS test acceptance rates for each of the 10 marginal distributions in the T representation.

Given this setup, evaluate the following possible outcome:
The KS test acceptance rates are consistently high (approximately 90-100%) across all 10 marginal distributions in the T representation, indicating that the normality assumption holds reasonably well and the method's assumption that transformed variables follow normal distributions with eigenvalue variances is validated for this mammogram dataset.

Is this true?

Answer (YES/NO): YES